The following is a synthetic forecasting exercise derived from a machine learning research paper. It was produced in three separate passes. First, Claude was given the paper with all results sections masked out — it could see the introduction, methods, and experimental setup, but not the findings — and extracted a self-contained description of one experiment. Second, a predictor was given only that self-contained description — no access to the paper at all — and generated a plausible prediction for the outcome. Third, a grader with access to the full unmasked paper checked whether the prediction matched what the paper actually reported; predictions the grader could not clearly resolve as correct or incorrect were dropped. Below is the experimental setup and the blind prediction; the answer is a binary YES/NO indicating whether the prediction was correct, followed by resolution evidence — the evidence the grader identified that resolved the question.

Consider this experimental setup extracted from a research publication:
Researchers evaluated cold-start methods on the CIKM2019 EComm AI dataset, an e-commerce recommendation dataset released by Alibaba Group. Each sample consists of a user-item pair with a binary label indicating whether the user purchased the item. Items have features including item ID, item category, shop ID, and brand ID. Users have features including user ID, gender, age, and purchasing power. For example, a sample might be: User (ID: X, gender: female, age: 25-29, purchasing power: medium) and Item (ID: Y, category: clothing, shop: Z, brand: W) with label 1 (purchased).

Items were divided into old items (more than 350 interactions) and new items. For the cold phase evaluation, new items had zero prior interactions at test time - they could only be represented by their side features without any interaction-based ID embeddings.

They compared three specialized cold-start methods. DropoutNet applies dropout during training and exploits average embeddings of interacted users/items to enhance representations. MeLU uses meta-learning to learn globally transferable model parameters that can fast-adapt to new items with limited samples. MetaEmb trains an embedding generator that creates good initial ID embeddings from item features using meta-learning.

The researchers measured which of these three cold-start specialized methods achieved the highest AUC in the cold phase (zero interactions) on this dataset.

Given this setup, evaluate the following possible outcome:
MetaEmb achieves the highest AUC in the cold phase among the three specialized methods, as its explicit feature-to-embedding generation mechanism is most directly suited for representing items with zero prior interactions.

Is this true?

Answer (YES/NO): YES